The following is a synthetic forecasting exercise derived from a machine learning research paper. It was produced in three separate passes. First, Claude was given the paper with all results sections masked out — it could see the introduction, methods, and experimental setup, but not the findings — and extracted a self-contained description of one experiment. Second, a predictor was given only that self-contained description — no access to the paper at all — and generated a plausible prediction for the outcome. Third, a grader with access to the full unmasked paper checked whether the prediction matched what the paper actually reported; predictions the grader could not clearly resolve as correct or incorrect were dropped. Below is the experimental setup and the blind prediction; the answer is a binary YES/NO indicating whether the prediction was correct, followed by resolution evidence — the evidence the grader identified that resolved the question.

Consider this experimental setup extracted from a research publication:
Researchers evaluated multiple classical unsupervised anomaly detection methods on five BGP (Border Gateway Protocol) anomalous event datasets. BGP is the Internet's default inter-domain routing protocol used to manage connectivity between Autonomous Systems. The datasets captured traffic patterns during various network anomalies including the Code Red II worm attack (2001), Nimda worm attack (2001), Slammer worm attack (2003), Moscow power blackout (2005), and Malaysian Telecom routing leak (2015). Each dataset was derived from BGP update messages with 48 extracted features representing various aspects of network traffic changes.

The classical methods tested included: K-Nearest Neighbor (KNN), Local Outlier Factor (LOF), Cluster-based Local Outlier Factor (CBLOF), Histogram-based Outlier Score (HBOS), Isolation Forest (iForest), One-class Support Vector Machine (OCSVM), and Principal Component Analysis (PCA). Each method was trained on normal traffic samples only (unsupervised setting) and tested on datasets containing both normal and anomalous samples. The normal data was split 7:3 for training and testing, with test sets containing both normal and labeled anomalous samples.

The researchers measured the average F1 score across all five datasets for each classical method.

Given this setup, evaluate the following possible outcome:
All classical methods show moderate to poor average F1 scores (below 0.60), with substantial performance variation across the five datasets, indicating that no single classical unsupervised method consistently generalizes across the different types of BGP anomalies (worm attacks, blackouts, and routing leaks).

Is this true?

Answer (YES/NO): NO